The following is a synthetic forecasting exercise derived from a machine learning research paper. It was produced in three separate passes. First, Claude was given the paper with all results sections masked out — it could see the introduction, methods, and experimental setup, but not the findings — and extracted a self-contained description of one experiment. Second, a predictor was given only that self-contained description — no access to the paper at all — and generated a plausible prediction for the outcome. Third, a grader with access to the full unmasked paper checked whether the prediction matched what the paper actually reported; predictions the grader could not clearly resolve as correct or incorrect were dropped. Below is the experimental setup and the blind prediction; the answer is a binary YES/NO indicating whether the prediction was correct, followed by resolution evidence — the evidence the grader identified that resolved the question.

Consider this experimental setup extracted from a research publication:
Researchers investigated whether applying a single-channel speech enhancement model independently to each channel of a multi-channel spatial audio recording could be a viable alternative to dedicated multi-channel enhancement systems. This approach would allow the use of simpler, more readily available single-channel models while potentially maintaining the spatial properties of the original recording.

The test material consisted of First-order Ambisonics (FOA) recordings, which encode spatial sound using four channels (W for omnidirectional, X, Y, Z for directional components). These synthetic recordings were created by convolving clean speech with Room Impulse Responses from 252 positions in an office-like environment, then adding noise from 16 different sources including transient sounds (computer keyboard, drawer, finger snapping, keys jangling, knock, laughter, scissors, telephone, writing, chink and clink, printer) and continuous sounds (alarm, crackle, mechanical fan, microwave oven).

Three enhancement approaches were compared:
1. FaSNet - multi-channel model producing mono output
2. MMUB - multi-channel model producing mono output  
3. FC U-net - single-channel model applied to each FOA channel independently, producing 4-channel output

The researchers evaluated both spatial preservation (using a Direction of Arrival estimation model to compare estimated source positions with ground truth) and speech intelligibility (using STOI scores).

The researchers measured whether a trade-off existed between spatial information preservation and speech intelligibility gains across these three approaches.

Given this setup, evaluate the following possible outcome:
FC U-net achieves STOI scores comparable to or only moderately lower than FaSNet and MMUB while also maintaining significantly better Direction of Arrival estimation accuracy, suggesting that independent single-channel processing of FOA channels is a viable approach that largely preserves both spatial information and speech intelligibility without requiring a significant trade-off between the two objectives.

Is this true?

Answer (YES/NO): NO